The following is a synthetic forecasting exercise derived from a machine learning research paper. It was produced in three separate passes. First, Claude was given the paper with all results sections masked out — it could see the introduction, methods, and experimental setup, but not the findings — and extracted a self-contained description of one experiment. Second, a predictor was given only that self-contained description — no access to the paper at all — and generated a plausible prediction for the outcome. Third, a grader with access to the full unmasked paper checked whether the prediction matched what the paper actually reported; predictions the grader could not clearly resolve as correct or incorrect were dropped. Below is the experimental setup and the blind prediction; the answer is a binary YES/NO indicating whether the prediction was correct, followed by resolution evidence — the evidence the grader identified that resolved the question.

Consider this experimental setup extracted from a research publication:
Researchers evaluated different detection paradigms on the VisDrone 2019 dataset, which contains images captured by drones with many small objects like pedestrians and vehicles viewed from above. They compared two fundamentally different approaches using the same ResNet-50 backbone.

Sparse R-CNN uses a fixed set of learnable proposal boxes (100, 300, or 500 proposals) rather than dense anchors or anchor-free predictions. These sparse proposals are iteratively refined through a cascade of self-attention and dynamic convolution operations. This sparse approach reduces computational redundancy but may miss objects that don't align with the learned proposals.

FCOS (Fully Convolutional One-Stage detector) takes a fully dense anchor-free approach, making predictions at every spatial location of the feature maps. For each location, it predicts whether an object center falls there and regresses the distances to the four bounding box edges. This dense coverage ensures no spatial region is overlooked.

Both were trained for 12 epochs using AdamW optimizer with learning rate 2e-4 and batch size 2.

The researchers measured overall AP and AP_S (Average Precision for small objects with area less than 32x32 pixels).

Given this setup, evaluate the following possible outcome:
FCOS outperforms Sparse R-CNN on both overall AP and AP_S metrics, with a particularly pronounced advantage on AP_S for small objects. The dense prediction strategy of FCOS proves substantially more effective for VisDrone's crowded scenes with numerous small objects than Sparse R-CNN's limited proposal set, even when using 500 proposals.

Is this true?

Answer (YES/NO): NO